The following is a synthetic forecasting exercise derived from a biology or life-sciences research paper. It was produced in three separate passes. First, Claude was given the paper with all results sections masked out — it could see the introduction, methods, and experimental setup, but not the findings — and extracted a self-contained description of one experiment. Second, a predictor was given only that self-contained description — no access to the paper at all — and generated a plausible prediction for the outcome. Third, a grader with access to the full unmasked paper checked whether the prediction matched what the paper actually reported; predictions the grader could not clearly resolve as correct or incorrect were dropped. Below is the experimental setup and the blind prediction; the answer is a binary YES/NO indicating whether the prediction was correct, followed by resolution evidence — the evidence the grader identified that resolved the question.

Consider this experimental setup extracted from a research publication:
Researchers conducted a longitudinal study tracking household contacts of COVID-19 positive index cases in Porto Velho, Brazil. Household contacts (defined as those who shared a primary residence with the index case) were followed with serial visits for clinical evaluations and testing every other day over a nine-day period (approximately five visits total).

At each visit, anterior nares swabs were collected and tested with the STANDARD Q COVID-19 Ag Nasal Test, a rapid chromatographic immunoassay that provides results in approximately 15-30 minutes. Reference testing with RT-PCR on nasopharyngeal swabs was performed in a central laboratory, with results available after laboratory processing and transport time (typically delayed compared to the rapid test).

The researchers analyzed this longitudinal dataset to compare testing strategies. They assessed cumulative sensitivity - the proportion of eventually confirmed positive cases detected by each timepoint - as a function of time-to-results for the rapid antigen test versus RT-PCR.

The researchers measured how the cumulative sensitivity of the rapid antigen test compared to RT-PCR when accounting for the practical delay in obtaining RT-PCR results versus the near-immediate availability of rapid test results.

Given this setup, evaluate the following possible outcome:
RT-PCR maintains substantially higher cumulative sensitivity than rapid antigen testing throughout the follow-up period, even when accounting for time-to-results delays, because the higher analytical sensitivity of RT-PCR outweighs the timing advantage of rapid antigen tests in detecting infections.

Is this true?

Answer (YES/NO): NO